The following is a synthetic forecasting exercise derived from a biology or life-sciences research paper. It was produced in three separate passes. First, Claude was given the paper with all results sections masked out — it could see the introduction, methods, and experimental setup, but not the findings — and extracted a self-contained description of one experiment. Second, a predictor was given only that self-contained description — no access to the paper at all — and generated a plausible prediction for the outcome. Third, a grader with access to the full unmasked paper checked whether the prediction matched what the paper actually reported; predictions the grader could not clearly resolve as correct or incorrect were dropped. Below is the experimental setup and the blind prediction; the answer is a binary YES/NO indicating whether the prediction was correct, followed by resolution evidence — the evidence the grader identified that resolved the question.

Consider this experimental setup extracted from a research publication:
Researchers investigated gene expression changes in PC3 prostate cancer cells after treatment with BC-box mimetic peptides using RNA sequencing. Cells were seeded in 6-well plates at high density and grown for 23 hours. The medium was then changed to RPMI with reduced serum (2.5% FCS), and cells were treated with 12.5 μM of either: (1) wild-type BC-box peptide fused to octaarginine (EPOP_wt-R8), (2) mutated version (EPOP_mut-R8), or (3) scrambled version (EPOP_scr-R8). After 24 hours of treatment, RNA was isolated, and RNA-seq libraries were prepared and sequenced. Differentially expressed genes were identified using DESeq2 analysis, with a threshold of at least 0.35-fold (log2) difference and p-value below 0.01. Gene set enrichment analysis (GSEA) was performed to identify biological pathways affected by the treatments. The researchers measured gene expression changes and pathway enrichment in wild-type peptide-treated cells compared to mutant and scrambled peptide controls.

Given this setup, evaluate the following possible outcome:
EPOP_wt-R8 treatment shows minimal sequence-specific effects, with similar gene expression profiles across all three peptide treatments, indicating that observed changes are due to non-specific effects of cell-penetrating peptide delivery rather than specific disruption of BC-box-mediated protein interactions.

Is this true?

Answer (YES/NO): NO